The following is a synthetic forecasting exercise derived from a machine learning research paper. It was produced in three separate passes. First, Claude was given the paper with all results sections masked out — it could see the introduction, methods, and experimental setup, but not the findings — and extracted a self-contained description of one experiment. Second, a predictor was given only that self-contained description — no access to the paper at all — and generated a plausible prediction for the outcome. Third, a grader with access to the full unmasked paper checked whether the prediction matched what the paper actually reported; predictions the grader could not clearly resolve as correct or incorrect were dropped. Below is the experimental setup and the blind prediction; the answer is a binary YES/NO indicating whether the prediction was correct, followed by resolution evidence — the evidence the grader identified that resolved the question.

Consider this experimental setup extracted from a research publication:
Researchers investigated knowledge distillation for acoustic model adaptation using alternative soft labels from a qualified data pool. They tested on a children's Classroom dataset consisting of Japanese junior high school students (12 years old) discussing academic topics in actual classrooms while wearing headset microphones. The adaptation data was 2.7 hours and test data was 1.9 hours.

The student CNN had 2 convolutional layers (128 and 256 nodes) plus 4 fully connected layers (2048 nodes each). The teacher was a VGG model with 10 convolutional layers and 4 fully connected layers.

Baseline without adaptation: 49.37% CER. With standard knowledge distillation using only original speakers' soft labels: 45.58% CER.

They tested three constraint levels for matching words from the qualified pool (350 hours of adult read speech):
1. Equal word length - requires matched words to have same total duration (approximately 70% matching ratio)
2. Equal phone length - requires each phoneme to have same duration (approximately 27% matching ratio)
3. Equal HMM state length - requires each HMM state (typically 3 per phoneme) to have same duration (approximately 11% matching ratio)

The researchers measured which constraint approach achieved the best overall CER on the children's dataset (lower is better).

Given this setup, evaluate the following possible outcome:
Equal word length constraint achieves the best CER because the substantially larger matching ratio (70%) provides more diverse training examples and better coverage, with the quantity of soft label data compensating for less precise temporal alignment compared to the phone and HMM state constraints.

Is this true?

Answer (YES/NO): NO